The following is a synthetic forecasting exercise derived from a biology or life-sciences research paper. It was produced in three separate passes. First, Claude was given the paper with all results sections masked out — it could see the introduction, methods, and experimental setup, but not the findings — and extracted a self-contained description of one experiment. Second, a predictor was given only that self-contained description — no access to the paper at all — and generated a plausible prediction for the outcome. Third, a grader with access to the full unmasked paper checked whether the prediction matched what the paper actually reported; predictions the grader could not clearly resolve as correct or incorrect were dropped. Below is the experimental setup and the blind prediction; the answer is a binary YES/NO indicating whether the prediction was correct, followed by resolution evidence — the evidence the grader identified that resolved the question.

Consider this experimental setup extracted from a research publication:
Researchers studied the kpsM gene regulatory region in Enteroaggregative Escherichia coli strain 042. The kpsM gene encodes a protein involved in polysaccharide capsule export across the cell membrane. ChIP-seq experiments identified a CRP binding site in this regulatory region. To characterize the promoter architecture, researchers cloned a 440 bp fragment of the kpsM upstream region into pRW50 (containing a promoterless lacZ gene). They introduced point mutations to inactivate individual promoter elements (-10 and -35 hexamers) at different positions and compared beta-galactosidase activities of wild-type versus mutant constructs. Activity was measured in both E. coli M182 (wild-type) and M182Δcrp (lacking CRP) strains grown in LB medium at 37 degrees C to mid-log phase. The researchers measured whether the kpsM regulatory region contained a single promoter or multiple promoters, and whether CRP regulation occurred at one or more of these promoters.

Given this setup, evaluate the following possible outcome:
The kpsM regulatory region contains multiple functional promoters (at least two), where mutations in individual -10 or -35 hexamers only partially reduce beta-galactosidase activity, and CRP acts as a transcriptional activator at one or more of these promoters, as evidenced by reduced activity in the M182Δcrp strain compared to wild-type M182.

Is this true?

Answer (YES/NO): NO